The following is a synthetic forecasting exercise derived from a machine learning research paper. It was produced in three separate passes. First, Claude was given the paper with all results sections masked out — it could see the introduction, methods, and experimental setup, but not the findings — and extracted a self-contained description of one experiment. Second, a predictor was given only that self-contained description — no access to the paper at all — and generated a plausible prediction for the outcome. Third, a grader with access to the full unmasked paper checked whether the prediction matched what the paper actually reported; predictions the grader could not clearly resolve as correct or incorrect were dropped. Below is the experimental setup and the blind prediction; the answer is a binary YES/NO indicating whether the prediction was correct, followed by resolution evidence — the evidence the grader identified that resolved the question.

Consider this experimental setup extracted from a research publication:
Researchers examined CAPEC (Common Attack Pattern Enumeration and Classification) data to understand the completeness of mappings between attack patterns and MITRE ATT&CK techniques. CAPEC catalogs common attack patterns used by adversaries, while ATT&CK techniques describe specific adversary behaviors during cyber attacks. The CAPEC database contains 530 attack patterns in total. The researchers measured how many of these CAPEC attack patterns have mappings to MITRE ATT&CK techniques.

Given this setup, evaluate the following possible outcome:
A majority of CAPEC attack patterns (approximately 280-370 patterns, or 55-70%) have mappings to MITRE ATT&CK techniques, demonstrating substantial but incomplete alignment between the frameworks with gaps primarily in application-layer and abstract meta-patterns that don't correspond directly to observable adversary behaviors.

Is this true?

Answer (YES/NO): NO